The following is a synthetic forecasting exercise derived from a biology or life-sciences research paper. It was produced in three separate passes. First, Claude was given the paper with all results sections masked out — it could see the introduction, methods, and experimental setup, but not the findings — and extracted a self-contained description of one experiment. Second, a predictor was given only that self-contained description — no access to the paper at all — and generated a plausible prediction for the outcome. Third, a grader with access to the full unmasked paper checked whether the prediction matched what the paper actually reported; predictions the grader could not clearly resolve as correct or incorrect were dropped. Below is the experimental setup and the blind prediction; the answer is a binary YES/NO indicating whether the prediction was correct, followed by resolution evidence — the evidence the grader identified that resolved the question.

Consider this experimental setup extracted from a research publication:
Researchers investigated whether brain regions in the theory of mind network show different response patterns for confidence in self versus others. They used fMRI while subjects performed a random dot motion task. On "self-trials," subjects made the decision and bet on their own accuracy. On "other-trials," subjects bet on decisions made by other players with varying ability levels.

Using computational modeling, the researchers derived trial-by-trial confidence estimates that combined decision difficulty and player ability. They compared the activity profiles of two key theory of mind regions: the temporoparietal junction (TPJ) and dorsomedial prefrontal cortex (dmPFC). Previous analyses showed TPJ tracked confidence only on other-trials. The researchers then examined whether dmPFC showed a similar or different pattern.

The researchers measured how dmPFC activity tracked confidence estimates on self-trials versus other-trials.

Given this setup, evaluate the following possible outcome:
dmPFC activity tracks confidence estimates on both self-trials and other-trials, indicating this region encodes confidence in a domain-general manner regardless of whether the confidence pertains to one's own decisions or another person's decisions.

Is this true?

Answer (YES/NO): NO